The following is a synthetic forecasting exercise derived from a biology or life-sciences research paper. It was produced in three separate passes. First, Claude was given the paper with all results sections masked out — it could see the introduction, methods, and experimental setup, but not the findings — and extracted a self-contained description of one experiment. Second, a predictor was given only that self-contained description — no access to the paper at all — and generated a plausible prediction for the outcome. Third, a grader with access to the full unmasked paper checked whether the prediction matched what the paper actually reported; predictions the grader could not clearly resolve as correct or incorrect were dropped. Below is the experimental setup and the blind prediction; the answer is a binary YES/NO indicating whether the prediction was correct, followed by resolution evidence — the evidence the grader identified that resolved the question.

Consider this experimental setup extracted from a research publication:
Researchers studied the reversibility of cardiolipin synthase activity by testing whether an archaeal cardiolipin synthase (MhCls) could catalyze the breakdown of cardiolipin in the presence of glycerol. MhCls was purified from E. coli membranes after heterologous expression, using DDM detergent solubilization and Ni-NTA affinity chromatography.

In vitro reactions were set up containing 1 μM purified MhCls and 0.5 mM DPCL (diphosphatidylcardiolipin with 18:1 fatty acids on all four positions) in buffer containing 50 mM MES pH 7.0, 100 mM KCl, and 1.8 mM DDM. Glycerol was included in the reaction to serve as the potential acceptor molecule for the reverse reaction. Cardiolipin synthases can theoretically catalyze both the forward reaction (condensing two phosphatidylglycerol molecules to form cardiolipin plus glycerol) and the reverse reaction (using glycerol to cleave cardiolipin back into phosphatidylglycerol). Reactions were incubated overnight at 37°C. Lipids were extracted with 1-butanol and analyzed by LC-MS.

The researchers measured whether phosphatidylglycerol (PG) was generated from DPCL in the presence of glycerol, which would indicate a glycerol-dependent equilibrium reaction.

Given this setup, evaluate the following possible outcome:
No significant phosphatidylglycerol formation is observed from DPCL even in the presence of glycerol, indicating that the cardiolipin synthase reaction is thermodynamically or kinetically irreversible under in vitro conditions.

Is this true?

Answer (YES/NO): NO